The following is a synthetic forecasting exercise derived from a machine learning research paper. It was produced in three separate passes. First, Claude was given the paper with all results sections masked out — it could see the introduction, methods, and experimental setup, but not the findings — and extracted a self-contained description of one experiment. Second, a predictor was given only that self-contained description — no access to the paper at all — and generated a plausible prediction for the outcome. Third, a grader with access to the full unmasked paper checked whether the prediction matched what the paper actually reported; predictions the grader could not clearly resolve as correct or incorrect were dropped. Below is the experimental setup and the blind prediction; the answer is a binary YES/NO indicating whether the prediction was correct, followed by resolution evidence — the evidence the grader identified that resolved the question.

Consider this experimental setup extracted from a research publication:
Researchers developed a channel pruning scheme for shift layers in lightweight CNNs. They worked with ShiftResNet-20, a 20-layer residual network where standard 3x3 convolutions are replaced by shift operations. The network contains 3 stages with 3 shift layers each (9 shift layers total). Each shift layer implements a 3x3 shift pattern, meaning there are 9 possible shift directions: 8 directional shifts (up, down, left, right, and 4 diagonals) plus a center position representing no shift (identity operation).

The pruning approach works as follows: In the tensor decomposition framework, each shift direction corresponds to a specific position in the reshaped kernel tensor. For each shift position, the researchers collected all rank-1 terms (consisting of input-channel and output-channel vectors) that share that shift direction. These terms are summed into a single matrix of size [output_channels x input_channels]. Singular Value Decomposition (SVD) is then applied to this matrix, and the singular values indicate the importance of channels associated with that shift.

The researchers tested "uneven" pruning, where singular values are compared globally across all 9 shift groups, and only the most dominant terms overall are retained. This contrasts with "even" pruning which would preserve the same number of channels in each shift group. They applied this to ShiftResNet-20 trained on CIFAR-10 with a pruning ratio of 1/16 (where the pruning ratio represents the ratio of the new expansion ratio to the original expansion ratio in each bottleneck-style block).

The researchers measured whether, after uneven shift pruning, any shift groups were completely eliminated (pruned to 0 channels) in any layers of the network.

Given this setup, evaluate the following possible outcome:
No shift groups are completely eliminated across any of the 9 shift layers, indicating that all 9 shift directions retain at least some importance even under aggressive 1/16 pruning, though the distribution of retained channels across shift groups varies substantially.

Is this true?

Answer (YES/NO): NO